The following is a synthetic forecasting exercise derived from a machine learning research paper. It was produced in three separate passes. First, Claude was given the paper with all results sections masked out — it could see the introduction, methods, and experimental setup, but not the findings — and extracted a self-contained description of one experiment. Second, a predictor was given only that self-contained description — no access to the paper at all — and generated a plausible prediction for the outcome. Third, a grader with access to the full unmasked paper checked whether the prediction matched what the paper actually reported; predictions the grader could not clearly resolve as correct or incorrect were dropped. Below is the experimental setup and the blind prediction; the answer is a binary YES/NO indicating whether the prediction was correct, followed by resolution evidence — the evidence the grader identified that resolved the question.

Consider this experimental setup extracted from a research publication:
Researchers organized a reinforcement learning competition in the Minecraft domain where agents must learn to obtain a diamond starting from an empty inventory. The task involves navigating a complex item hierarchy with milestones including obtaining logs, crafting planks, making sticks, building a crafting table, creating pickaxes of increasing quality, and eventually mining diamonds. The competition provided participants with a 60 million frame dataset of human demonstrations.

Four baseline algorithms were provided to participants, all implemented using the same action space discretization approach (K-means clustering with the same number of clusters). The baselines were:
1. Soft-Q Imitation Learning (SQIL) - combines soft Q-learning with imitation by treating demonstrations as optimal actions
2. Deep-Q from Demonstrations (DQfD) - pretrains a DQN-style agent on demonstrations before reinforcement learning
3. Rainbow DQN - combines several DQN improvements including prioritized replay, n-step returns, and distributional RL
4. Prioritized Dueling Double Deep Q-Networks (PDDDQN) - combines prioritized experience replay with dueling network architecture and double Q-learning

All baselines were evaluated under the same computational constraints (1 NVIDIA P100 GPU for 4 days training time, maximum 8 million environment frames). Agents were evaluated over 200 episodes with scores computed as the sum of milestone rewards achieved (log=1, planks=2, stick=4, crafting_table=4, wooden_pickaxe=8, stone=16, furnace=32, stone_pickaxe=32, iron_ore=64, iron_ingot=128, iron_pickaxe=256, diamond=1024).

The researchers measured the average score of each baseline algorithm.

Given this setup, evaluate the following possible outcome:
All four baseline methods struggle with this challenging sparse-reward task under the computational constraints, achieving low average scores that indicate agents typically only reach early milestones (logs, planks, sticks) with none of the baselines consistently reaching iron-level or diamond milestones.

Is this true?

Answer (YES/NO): YES